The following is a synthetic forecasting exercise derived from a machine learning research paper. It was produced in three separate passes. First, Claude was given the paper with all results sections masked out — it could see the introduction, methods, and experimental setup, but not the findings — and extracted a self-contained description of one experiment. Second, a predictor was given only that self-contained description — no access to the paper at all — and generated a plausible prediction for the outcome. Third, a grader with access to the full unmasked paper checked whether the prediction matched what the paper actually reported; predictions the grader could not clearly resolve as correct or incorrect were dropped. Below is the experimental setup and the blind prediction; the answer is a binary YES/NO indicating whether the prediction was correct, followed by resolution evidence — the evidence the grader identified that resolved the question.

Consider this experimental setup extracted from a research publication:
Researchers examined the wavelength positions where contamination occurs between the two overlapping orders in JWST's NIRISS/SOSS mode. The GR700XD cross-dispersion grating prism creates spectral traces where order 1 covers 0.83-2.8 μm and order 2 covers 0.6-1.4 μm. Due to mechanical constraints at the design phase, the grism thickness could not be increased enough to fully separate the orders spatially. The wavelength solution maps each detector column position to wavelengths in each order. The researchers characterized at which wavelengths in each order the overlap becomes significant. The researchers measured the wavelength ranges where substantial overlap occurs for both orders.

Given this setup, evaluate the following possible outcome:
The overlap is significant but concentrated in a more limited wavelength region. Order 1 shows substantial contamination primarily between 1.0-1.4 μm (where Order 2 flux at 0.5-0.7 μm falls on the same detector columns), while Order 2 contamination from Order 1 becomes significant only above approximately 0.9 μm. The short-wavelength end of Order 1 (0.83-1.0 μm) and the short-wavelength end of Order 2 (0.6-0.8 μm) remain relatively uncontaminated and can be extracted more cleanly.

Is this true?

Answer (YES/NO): NO